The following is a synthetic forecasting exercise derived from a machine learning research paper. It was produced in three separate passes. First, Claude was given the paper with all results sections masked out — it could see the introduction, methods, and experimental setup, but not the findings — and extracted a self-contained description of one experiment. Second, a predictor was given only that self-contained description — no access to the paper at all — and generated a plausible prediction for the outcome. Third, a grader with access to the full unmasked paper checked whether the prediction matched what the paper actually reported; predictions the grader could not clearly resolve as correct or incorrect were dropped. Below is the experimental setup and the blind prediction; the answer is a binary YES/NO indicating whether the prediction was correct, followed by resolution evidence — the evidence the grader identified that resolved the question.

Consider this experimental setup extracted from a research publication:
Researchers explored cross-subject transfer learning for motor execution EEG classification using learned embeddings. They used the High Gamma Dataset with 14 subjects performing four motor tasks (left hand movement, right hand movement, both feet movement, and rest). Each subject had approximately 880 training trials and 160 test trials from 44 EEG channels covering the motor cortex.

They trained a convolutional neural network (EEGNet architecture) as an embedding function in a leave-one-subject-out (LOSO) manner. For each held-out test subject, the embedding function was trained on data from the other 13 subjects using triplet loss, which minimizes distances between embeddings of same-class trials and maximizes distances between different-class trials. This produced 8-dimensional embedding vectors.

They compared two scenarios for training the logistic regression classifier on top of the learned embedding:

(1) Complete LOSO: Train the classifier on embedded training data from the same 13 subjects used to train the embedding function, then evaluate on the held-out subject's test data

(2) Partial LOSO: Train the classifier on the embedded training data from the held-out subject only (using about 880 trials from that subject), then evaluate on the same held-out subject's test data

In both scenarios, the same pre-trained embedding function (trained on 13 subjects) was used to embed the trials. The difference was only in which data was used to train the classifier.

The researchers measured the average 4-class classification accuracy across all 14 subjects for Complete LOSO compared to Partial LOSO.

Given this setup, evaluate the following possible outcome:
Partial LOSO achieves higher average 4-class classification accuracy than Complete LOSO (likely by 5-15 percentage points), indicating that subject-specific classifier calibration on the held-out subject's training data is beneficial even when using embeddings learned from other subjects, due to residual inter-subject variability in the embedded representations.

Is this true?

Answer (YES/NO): NO